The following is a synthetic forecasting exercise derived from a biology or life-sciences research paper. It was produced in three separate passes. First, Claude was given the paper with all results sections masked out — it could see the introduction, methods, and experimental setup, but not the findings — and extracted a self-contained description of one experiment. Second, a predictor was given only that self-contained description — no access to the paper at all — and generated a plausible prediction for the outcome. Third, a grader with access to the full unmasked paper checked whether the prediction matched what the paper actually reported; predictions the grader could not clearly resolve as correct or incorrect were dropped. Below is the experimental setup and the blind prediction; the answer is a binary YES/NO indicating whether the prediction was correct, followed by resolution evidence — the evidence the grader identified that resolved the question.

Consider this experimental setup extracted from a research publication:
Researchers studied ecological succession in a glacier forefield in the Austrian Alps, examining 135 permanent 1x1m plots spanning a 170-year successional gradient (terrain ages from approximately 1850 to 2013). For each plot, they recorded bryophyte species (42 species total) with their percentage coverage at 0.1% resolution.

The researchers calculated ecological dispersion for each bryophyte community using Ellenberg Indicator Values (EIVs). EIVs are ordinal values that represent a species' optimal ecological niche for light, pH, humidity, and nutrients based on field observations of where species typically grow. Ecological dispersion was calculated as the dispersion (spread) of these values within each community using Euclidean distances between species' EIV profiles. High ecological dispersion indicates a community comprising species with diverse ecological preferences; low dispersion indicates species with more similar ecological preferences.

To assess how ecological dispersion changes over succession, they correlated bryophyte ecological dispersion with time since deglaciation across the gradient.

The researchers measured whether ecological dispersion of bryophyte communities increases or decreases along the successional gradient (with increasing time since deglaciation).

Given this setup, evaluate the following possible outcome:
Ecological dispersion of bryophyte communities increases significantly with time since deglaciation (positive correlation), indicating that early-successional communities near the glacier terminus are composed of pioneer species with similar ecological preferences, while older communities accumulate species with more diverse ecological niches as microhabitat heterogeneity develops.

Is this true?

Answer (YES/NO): YES